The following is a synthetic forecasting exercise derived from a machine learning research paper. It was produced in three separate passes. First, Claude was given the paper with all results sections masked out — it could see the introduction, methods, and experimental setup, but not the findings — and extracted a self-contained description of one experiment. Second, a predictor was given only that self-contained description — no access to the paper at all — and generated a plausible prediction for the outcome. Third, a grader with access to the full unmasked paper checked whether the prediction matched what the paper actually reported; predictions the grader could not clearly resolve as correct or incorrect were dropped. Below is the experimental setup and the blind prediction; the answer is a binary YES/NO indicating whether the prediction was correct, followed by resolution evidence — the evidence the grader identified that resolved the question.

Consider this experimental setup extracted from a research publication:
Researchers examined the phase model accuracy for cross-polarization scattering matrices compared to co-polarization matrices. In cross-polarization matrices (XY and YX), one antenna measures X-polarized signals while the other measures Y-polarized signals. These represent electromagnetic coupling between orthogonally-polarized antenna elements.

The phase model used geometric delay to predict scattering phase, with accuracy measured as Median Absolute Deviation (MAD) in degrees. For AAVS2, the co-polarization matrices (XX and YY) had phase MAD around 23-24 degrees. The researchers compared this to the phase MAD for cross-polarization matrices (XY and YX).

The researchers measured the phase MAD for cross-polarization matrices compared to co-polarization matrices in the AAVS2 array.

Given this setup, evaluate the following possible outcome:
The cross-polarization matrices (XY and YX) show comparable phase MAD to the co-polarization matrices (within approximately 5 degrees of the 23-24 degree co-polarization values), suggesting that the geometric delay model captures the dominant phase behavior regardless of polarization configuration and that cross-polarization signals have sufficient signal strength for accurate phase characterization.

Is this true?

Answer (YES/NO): NO